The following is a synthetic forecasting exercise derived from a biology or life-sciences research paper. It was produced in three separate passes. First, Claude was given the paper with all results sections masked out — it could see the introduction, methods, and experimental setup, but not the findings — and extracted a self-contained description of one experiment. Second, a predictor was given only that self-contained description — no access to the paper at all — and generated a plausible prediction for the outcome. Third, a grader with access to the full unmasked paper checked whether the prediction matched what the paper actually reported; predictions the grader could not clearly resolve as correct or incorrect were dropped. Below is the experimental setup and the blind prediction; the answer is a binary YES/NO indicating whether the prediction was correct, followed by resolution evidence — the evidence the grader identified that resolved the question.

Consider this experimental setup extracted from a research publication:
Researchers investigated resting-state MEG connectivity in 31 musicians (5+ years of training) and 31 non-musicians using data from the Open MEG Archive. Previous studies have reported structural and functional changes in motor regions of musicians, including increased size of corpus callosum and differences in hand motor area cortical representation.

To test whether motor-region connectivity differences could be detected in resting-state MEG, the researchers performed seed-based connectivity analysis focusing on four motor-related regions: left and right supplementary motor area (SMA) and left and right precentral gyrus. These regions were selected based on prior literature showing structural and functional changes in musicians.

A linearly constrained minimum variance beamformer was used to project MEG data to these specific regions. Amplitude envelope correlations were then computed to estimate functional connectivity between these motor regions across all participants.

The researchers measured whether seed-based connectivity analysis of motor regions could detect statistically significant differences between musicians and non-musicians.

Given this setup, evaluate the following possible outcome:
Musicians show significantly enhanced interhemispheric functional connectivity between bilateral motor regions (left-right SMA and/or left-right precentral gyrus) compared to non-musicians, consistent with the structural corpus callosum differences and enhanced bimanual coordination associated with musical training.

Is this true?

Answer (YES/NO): NO